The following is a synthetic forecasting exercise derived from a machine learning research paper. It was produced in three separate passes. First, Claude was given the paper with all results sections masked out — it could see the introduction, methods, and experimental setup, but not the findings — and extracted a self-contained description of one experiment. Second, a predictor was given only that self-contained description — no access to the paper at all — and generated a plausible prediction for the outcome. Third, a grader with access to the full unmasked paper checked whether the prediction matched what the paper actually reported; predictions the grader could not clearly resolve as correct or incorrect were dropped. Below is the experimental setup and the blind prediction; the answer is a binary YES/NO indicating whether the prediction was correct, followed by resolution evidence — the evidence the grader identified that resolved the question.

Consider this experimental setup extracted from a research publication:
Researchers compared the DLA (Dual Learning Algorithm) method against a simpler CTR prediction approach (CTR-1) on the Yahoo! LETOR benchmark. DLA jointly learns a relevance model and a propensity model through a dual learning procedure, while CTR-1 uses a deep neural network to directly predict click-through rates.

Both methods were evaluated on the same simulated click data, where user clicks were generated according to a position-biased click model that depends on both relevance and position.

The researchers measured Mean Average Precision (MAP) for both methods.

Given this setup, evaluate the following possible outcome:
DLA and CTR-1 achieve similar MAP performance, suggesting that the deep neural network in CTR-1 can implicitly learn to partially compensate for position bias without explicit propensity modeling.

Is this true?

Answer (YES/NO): NO